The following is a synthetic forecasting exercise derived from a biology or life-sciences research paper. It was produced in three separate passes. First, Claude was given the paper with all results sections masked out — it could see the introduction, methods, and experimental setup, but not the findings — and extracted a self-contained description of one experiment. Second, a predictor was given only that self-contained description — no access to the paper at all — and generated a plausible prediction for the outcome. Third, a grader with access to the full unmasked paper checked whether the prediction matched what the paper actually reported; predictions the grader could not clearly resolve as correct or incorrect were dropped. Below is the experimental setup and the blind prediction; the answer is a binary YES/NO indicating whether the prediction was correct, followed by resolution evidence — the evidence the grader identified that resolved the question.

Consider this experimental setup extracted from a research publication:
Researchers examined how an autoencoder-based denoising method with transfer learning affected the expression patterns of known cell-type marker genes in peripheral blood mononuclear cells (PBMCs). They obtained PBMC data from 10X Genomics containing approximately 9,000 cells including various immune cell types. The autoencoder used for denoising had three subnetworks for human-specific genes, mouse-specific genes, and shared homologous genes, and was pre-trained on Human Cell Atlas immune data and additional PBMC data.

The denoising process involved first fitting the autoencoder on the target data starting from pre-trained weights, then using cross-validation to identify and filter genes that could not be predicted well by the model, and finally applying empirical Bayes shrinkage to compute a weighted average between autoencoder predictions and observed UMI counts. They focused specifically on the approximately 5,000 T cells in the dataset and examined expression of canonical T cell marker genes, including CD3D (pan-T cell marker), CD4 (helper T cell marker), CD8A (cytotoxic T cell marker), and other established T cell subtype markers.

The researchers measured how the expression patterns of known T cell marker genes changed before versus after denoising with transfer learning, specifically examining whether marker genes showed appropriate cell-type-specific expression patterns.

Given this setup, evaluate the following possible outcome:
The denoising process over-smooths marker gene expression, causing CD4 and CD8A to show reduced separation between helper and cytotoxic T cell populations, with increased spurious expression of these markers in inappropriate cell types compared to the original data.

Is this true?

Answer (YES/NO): NO